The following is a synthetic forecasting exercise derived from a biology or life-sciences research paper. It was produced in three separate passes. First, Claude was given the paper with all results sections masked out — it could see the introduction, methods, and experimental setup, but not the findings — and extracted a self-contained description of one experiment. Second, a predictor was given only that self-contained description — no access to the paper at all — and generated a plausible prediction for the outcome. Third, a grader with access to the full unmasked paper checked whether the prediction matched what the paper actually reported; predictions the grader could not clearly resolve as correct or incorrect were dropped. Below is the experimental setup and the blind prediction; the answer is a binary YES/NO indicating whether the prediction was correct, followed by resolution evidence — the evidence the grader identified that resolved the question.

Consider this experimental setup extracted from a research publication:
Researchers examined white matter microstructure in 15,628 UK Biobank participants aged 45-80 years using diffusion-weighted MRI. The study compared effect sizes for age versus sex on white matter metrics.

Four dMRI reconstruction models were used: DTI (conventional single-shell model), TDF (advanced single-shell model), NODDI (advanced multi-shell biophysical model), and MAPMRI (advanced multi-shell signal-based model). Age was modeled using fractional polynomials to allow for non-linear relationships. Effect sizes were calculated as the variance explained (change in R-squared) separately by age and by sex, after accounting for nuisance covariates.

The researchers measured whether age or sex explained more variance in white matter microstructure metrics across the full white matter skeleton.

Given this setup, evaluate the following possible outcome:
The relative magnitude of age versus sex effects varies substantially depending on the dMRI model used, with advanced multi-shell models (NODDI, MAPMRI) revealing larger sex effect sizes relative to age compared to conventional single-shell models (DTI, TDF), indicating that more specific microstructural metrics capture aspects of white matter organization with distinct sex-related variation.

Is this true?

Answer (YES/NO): NO